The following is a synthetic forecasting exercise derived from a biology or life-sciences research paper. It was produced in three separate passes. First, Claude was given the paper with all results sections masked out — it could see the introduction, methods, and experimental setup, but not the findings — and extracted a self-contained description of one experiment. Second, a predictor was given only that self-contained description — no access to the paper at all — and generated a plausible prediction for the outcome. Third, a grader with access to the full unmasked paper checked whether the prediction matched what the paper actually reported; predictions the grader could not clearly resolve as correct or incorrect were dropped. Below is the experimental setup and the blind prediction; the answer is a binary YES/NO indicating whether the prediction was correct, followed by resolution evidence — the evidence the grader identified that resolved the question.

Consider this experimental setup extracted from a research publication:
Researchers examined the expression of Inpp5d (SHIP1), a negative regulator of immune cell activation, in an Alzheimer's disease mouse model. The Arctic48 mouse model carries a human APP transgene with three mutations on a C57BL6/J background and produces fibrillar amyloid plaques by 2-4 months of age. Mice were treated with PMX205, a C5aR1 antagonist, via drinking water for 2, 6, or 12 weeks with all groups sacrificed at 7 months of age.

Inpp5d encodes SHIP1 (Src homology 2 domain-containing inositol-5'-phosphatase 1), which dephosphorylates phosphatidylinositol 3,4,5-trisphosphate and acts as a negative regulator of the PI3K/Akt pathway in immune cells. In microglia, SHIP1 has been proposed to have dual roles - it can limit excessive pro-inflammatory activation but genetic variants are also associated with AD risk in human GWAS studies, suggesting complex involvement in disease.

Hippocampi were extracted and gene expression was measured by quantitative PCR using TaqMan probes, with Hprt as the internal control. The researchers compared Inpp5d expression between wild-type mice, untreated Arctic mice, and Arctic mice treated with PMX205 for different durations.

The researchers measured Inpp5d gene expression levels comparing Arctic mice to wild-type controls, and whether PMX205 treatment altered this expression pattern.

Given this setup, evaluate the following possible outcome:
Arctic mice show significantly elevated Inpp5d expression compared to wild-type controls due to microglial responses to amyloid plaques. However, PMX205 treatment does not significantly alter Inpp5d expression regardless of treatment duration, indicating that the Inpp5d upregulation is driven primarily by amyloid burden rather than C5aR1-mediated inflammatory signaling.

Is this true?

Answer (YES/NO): NO